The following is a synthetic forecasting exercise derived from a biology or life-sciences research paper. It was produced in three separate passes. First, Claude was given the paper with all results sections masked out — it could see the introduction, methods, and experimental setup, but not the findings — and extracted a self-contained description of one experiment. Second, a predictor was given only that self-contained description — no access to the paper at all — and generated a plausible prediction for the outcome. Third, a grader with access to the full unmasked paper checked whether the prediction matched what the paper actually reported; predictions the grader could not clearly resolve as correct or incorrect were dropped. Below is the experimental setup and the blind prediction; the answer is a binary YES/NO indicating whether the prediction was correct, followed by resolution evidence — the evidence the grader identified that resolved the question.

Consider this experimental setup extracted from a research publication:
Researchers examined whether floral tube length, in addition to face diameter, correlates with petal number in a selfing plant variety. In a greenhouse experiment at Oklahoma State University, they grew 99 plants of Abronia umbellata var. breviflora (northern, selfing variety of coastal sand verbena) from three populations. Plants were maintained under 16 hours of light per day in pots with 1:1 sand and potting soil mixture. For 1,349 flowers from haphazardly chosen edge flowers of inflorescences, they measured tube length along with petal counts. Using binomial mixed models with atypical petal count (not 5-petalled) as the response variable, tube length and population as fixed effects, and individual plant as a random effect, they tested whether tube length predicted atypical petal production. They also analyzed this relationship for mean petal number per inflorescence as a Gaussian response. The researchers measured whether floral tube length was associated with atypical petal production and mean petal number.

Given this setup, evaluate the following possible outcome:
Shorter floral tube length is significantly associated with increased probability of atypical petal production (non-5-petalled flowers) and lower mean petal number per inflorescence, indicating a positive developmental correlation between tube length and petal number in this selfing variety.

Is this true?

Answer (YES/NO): NO